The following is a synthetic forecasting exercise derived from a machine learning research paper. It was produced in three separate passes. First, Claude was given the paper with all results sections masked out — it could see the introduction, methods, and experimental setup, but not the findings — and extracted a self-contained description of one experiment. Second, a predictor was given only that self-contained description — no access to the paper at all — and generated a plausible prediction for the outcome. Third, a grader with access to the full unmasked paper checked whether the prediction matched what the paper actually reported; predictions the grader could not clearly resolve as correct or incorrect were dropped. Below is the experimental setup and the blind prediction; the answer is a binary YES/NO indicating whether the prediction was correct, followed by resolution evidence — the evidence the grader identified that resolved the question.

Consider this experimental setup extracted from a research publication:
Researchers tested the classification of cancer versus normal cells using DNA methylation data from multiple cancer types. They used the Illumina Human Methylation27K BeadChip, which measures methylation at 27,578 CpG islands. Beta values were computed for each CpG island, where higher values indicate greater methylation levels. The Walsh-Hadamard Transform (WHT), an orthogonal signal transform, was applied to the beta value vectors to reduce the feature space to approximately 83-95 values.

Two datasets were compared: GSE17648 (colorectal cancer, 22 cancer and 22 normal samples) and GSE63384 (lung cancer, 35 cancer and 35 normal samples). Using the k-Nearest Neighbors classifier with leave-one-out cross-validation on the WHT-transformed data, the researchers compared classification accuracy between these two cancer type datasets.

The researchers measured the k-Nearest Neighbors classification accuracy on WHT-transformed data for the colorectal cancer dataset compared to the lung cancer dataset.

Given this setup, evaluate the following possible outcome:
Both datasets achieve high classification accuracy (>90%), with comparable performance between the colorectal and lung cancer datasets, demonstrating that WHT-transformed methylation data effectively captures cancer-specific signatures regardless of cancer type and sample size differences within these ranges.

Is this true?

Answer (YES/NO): NO